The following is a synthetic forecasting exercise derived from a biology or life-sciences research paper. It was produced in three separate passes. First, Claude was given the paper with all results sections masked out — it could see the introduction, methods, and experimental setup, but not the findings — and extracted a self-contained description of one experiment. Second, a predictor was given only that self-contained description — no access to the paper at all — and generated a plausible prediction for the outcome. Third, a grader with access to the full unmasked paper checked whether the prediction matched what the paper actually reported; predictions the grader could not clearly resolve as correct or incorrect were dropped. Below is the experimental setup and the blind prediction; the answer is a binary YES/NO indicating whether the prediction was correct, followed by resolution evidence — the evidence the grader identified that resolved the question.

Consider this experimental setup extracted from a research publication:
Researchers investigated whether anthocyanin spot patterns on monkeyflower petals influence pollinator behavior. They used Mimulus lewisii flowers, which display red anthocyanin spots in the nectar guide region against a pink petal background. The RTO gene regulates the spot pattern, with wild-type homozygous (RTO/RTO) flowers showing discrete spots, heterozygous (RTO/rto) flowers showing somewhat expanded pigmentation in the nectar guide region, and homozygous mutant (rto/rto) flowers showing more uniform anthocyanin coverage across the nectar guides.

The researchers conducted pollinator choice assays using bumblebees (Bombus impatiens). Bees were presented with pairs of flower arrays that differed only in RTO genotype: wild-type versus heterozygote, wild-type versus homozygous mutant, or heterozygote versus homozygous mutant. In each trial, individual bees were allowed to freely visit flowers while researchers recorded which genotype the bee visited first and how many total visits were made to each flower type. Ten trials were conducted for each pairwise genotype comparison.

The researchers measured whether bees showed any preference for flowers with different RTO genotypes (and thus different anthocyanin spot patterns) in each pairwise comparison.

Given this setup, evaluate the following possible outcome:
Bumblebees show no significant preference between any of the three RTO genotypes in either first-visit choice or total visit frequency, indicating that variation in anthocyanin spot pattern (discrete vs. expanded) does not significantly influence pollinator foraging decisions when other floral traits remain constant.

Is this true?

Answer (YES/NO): NO